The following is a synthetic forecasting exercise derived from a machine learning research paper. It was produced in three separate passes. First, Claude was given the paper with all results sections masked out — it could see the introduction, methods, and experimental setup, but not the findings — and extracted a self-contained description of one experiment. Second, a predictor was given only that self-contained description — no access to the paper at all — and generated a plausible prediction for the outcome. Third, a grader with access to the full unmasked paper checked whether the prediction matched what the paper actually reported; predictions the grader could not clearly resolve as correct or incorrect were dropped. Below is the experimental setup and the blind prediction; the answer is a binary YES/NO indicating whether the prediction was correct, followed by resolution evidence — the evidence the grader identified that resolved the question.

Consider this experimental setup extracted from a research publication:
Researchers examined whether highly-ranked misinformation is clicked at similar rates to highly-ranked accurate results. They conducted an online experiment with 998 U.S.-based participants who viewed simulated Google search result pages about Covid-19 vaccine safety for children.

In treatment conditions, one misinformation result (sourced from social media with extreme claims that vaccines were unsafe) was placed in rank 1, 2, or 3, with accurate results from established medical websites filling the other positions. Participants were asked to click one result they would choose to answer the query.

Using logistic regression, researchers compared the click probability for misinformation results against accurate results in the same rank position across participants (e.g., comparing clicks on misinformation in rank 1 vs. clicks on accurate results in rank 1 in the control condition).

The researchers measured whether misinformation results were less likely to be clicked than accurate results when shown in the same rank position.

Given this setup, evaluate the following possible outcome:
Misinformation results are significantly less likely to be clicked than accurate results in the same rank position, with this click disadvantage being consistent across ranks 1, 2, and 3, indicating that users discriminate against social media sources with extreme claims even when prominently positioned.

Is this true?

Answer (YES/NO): YES